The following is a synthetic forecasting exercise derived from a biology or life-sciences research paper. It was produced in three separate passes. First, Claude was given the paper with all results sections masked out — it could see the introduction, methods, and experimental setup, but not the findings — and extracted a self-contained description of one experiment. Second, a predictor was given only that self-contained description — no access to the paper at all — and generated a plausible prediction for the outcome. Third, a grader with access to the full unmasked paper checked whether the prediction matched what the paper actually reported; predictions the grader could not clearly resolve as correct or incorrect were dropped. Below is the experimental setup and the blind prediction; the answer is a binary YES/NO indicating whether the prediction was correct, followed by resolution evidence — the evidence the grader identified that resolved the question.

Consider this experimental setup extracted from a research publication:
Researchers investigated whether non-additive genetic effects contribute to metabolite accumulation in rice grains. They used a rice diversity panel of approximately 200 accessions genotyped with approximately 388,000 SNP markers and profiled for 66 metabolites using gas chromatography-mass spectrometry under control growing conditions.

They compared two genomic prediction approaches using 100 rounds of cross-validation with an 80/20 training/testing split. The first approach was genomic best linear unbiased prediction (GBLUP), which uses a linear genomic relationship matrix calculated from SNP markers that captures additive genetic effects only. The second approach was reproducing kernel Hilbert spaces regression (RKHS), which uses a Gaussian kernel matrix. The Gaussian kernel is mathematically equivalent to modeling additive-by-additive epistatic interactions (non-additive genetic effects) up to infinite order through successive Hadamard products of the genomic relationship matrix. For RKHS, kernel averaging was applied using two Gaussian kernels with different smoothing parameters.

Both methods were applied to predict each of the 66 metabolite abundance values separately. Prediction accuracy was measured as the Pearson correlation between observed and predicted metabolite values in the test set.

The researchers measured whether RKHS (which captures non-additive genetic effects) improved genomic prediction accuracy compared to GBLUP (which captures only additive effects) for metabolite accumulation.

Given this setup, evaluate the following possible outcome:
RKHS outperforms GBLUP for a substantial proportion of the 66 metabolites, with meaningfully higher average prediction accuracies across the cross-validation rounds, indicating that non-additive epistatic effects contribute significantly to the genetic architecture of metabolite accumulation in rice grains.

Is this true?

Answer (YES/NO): NO